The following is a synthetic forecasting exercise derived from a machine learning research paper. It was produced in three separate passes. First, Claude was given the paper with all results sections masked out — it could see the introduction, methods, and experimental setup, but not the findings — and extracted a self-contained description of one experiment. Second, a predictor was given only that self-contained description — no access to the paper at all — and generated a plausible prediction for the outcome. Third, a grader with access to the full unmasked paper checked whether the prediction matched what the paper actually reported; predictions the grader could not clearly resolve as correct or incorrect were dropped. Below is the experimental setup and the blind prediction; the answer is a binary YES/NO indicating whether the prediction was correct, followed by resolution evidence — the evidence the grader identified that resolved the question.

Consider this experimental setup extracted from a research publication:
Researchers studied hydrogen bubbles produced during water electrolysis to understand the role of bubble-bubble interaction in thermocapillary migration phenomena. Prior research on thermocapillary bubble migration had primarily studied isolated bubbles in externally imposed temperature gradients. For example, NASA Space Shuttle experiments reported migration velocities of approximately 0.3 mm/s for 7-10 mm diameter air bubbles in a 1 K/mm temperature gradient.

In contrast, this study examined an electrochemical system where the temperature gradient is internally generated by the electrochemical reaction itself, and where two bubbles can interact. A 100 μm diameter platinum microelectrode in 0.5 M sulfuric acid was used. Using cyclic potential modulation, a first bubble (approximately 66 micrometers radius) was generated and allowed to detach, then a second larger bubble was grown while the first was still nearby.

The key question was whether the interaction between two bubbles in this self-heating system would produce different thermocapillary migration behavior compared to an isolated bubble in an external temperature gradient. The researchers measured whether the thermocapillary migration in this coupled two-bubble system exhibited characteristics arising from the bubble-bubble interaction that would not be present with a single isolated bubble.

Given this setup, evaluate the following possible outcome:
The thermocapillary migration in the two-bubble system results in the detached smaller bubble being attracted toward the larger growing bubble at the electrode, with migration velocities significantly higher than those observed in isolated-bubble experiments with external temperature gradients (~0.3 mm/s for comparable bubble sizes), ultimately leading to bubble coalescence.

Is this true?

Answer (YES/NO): YES